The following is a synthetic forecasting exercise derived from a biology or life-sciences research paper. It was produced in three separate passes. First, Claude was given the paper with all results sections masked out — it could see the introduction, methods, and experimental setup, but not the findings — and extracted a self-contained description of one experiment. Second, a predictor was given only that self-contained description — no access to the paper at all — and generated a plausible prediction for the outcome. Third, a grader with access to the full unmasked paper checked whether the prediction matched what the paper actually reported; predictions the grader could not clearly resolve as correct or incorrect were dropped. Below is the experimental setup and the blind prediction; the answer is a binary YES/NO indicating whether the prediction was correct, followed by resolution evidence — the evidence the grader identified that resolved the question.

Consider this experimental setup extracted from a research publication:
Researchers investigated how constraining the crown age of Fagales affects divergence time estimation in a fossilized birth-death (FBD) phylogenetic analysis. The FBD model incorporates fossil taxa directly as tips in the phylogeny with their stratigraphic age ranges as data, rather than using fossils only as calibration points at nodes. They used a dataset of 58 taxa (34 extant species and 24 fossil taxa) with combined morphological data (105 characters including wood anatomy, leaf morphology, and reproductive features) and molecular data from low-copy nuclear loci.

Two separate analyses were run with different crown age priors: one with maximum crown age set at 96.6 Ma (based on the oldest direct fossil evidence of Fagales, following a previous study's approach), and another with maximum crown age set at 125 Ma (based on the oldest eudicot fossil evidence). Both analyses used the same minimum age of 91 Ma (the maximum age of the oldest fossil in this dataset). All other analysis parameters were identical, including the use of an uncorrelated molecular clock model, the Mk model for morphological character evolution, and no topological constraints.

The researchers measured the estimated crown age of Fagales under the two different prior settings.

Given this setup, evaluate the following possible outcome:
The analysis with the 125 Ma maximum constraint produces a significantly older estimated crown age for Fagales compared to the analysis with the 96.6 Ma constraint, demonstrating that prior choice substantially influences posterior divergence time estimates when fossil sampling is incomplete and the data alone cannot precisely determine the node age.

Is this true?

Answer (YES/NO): YES